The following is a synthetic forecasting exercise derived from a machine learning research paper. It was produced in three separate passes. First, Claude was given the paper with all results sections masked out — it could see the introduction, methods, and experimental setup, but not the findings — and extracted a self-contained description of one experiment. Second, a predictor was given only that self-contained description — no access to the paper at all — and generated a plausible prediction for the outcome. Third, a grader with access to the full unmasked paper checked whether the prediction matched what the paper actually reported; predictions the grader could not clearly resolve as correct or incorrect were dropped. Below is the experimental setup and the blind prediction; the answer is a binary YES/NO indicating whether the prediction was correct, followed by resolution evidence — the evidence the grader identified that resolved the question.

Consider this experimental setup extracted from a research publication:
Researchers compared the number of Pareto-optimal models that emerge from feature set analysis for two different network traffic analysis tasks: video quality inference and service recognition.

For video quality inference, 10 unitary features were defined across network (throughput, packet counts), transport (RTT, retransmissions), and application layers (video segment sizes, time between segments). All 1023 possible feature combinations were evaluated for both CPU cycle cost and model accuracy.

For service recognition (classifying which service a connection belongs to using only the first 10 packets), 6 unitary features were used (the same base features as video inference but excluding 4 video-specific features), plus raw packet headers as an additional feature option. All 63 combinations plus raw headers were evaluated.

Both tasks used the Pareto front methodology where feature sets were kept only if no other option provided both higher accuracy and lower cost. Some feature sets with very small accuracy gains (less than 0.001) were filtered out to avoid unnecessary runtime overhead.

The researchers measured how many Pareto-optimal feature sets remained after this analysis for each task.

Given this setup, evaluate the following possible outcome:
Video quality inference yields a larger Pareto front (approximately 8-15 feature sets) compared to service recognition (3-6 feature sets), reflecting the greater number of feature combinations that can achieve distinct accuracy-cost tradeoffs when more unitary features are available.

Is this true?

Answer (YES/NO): YES